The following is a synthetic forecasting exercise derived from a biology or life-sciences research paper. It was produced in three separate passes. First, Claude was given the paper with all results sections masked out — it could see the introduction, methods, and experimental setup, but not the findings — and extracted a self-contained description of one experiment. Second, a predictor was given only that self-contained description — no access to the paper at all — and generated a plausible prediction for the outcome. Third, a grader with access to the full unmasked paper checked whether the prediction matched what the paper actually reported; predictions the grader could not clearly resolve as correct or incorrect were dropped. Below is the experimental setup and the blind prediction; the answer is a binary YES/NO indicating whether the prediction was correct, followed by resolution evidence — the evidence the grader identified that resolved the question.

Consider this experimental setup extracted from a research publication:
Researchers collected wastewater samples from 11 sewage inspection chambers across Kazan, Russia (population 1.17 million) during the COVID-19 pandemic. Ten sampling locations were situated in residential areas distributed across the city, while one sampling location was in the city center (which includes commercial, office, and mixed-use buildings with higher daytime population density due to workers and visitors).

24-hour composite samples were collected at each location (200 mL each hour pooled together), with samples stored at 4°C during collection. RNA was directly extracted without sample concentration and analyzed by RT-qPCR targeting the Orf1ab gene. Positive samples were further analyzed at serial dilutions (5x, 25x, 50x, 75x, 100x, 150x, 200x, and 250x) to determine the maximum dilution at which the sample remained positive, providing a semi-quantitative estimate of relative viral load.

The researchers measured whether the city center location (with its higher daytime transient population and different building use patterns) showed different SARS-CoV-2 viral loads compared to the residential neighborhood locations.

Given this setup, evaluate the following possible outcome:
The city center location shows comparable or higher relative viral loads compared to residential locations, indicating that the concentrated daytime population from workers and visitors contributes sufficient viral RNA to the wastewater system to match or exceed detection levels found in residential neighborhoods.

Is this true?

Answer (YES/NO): YES